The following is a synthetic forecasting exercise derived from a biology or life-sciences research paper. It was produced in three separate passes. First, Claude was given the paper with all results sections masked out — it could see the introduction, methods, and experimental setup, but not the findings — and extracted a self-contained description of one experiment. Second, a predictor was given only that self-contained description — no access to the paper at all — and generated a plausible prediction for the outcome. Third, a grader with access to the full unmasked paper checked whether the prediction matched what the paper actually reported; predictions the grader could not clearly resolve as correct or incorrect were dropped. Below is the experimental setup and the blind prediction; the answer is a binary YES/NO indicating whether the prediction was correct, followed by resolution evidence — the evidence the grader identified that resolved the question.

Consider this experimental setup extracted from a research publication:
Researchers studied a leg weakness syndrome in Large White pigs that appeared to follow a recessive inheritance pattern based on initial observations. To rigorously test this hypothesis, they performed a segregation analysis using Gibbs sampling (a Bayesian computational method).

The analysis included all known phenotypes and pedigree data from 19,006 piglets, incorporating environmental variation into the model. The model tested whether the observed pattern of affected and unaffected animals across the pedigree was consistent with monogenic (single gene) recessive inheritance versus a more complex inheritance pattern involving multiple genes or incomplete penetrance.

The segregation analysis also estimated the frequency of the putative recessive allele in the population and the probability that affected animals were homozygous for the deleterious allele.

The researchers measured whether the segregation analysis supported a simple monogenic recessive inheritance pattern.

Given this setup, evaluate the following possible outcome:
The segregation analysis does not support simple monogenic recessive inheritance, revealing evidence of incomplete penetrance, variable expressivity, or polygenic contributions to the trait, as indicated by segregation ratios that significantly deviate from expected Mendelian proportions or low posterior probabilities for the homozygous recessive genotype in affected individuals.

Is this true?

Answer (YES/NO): NO